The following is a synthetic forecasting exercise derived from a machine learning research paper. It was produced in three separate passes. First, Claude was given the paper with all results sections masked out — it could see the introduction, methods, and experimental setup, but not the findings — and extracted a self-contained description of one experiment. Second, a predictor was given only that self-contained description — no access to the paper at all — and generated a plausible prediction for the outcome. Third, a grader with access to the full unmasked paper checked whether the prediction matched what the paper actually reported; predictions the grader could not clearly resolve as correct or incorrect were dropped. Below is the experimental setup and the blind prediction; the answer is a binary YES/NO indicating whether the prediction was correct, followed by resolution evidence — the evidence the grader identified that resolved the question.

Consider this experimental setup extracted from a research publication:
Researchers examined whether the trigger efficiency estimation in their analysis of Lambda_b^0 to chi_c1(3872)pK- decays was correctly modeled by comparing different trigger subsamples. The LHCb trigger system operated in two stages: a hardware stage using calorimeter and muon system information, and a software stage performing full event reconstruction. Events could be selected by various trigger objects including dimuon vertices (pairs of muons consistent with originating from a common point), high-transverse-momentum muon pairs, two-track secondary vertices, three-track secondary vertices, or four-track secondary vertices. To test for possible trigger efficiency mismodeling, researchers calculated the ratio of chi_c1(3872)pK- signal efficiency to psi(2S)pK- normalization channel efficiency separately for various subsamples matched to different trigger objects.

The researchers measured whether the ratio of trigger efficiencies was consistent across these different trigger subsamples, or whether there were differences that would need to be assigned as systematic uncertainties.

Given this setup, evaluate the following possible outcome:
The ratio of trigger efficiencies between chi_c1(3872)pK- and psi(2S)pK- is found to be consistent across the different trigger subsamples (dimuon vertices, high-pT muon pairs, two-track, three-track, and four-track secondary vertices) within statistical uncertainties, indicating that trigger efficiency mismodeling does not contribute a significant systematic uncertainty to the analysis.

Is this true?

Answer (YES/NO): NO